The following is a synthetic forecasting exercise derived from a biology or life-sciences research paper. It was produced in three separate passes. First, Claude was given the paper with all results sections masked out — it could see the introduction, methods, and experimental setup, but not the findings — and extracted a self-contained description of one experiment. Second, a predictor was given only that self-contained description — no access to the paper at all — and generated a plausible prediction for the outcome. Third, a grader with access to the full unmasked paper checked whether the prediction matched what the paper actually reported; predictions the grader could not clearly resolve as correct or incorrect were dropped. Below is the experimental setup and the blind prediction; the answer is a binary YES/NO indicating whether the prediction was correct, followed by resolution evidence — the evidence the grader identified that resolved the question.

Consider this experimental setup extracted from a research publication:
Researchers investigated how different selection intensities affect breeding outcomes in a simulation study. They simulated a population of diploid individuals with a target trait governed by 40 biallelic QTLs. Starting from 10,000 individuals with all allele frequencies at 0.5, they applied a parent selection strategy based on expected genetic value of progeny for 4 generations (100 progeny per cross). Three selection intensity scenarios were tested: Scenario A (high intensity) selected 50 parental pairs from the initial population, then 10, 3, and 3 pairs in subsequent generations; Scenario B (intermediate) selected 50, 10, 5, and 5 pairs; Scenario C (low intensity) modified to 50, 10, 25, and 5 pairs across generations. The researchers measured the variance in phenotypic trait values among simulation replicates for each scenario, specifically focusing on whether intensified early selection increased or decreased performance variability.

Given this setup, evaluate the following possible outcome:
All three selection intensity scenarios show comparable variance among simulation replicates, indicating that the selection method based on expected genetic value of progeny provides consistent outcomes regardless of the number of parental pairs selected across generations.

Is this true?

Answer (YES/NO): NO